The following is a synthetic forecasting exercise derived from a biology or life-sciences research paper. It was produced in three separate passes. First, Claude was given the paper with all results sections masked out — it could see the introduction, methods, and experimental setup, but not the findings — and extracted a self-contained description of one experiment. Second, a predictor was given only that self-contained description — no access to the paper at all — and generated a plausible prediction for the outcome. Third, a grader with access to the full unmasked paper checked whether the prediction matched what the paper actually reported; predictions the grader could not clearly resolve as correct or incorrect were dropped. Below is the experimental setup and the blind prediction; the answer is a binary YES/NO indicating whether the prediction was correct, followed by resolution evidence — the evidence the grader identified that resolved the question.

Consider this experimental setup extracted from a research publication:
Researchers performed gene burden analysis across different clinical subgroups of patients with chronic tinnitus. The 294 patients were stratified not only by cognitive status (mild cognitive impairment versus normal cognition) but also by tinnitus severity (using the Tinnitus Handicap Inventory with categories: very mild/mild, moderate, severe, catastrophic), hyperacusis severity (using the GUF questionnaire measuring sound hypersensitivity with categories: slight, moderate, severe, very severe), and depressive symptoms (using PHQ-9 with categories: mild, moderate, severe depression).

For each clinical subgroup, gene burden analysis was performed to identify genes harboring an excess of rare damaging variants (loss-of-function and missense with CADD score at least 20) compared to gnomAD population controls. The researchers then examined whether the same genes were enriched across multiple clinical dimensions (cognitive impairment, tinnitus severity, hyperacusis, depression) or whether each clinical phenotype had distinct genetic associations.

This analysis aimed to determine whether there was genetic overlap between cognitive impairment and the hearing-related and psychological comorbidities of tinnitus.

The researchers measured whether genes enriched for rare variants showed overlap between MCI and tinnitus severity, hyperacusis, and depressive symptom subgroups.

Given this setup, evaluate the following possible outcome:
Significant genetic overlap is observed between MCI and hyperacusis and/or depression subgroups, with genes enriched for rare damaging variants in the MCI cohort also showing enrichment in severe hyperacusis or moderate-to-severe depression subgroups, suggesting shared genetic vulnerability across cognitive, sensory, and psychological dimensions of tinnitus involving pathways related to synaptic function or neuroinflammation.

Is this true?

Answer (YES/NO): YES